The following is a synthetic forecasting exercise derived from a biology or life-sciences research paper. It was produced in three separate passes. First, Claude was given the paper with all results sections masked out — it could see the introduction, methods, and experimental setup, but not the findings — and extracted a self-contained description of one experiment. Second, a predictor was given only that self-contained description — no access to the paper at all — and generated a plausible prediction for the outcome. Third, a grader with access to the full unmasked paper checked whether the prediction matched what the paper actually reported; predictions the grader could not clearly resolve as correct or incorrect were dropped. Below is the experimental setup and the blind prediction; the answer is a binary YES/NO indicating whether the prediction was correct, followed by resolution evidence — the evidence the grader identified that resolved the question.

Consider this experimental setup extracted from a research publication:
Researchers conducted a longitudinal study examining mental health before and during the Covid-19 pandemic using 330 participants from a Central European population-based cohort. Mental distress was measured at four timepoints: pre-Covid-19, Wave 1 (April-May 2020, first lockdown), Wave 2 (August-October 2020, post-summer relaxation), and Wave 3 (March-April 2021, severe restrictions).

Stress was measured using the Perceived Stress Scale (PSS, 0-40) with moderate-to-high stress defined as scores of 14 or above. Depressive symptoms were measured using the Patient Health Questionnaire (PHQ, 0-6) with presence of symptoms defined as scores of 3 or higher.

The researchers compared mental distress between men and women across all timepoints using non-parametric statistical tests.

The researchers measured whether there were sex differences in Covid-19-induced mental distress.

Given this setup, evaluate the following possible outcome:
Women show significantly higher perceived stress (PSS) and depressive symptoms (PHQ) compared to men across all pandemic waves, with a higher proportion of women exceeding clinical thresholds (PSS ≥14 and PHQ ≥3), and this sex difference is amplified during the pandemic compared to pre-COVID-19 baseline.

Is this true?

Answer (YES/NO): NO